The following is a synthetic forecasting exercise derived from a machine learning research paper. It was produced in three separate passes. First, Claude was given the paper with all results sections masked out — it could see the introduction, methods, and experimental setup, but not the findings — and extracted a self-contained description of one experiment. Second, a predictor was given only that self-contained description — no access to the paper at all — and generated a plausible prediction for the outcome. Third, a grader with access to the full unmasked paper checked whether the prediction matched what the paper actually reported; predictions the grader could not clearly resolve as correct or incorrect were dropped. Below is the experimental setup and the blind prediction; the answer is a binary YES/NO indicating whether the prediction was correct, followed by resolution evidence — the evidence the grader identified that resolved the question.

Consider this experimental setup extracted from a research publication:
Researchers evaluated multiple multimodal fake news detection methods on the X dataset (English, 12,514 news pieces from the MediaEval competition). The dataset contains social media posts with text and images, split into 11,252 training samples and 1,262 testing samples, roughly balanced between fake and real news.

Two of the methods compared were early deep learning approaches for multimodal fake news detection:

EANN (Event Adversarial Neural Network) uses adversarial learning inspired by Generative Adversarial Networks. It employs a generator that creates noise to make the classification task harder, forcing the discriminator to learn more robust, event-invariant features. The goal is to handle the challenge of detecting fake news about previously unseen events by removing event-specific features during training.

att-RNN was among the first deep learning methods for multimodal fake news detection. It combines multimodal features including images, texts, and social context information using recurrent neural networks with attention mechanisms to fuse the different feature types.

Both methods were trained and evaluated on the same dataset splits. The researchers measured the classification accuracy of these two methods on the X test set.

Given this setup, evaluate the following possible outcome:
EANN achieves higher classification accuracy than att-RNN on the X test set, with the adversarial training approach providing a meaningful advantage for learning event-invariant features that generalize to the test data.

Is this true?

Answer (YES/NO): NO